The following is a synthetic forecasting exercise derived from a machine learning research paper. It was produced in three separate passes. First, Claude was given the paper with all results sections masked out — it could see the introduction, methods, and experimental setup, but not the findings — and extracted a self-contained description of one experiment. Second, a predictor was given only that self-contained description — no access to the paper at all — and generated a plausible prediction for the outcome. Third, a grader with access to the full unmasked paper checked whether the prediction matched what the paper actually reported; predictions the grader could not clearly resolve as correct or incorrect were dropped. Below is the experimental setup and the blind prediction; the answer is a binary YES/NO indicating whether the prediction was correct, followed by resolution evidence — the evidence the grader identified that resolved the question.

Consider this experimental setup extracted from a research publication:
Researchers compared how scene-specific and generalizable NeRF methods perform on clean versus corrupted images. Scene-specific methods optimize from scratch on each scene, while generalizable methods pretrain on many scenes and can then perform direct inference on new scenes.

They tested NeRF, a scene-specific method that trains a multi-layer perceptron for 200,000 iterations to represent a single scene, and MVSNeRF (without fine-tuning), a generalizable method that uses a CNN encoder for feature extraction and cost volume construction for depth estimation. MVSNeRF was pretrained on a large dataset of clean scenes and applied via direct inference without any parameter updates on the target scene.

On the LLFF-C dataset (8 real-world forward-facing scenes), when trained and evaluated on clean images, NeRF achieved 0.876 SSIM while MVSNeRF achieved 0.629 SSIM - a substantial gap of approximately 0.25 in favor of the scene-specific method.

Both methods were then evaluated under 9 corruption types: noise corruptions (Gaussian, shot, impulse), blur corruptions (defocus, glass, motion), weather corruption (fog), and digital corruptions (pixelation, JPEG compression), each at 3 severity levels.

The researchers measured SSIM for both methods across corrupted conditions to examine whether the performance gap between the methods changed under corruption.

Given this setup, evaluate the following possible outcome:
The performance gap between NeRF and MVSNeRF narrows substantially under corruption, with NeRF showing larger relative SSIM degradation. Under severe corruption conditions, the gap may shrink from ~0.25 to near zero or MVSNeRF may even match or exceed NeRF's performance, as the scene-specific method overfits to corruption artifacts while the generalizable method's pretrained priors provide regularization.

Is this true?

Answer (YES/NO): YES